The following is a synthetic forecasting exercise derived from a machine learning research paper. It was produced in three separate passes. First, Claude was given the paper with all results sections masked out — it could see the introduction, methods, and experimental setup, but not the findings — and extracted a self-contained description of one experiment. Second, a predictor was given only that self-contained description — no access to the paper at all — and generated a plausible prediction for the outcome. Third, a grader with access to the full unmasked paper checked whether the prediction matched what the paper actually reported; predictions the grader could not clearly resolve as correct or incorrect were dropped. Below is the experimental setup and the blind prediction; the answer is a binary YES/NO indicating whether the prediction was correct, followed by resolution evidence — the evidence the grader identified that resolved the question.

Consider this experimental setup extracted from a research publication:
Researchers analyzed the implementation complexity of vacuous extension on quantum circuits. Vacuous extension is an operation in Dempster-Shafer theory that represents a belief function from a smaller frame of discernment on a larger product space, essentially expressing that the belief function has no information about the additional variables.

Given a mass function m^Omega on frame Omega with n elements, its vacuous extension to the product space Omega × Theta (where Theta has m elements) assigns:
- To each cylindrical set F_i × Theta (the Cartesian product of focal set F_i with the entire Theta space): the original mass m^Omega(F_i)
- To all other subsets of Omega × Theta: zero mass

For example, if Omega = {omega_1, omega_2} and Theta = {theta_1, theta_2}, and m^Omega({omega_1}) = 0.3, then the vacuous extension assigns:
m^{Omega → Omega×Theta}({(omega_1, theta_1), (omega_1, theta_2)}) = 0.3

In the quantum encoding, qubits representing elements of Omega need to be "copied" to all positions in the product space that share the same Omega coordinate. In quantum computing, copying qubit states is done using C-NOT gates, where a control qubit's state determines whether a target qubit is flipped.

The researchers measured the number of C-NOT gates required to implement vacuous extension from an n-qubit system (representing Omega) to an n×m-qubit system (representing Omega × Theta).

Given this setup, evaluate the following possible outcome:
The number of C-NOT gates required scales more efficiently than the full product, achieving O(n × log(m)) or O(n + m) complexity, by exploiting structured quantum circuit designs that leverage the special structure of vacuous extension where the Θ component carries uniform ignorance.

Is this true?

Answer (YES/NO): NO